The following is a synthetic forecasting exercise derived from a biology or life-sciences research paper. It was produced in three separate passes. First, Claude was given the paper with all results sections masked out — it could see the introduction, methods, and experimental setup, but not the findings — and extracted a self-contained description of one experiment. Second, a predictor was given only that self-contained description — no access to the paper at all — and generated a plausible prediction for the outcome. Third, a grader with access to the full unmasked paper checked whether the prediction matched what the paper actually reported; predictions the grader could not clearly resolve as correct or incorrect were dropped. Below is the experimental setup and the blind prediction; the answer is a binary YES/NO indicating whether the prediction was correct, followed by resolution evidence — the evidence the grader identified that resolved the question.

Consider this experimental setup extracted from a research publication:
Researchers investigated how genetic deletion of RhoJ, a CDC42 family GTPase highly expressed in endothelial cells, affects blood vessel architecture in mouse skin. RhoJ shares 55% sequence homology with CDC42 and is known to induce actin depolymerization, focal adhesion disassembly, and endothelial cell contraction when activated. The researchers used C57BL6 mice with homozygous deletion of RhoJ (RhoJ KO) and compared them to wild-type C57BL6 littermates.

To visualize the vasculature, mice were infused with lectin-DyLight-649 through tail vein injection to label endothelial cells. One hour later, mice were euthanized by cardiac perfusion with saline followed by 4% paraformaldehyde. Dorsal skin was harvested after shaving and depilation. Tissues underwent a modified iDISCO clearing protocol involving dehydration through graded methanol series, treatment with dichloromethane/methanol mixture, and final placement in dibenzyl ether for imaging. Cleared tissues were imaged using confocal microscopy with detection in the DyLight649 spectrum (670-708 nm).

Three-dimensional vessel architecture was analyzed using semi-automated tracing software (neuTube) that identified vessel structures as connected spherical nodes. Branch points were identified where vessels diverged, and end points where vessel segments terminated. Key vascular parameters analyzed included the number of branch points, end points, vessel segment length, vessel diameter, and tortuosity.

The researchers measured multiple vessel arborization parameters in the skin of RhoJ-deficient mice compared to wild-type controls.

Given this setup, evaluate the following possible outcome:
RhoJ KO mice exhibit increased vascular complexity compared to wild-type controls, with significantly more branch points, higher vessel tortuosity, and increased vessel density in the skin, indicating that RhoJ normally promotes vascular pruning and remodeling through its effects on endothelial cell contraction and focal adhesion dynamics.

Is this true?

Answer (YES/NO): NO